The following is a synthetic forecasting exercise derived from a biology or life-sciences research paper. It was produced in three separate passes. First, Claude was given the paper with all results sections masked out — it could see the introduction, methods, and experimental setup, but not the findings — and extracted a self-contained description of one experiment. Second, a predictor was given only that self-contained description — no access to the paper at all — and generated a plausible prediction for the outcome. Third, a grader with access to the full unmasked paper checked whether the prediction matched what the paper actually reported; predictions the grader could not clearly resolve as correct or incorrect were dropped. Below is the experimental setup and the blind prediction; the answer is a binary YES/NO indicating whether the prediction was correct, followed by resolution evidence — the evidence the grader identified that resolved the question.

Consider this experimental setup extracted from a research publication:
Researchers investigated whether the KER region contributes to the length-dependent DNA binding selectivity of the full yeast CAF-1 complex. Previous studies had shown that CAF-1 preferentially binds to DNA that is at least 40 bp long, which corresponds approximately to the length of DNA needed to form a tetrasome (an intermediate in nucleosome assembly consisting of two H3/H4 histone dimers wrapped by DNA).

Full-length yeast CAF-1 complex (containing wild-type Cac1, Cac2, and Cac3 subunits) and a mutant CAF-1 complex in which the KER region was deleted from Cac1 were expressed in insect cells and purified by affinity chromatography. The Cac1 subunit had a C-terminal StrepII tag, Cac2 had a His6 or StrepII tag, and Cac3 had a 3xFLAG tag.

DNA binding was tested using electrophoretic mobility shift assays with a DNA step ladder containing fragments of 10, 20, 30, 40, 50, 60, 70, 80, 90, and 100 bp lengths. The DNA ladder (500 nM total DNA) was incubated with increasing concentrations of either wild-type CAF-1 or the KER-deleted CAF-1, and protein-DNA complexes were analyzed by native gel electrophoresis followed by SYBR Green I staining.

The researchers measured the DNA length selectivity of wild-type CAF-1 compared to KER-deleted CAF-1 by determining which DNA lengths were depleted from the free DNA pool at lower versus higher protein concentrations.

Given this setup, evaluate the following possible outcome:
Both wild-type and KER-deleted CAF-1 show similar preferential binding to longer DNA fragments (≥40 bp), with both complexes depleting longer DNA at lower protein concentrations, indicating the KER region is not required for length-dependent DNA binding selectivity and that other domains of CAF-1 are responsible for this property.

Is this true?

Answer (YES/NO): NO